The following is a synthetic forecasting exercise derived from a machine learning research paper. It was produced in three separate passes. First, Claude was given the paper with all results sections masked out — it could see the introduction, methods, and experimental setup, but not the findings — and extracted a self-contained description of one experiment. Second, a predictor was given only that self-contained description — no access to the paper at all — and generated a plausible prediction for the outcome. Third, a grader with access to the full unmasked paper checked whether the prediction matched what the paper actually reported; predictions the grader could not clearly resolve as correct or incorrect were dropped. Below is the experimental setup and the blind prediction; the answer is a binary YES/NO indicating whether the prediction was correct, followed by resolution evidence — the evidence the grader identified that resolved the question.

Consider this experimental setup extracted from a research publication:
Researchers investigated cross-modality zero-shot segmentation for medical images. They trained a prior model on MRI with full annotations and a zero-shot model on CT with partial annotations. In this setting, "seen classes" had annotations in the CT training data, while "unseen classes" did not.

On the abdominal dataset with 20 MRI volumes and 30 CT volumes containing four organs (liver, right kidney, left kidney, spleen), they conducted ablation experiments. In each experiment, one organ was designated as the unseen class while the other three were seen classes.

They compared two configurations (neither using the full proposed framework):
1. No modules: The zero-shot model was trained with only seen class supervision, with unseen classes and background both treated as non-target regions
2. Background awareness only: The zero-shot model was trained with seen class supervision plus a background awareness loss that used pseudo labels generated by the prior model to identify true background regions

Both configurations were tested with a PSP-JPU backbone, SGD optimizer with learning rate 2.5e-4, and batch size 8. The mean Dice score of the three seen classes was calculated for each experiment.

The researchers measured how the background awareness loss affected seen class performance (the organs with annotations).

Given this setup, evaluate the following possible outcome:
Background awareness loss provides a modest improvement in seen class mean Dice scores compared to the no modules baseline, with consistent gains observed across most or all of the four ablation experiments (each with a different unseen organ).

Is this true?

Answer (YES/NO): NO